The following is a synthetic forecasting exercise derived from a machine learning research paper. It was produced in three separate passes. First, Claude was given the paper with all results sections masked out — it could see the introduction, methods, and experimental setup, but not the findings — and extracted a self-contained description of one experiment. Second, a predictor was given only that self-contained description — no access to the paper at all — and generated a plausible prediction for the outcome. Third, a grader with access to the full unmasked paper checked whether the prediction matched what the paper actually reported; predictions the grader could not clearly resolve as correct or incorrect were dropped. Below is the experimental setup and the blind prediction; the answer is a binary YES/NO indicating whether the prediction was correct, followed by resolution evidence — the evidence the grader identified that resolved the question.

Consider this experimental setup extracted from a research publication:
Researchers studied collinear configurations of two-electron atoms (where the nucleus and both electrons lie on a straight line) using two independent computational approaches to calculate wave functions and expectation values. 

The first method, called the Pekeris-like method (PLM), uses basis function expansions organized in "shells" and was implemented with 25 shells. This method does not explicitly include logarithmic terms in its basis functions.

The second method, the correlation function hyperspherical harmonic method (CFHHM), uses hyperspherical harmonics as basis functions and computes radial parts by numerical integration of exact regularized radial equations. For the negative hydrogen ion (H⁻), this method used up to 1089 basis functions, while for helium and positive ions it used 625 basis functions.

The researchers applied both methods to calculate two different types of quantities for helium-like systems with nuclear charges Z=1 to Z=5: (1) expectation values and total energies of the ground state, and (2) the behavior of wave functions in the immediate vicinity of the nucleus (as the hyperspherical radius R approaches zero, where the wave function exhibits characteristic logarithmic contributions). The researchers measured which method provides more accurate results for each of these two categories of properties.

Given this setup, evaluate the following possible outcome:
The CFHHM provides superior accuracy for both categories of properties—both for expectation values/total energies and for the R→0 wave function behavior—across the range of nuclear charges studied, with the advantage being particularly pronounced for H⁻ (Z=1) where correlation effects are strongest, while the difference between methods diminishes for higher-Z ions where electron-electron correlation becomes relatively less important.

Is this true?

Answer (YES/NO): NO